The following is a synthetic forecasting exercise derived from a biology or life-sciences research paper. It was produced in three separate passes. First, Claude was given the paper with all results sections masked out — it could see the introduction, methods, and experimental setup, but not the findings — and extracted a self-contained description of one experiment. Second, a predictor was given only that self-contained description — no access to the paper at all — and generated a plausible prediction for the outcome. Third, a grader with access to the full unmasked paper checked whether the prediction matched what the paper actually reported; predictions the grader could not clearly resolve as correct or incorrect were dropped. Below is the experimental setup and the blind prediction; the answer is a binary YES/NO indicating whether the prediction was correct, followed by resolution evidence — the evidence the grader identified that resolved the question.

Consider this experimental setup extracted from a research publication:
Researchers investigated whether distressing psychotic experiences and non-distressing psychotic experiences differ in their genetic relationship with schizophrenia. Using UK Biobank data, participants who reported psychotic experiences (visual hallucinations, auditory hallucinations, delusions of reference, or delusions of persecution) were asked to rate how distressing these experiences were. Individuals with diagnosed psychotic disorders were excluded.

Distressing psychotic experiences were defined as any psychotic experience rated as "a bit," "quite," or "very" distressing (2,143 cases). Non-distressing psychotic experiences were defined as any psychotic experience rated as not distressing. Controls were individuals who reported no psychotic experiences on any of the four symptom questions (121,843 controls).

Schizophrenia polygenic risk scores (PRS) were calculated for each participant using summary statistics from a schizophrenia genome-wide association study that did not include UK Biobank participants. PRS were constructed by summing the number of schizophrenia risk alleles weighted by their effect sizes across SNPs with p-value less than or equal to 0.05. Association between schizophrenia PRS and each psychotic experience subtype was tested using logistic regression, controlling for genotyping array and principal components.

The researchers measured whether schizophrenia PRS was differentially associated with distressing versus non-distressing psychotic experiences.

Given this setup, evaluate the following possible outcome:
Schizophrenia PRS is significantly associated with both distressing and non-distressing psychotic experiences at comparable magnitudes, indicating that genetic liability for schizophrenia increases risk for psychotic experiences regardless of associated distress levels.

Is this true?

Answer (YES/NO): NO